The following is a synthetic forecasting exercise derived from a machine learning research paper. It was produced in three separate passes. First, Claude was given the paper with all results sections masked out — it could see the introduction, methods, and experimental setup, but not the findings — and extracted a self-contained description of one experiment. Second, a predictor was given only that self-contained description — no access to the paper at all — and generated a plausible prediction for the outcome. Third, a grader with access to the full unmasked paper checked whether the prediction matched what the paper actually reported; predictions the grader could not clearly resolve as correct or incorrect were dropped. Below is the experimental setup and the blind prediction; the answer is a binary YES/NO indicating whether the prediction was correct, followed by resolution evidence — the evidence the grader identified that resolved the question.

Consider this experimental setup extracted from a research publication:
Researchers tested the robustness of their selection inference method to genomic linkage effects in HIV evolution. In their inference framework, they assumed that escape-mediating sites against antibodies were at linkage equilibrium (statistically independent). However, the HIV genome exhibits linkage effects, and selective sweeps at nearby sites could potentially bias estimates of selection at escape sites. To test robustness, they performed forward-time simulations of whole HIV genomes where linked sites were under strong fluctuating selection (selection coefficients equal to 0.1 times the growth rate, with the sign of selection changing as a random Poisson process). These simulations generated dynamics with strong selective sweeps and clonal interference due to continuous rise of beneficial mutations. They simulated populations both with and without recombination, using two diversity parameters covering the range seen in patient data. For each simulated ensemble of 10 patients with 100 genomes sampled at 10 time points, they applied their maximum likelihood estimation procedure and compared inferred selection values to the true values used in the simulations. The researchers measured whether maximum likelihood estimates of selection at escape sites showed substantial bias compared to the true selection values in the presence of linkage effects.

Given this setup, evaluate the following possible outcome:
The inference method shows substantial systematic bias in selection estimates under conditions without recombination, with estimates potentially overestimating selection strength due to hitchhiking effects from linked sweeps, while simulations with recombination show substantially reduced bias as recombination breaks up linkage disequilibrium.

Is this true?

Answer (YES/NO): NO